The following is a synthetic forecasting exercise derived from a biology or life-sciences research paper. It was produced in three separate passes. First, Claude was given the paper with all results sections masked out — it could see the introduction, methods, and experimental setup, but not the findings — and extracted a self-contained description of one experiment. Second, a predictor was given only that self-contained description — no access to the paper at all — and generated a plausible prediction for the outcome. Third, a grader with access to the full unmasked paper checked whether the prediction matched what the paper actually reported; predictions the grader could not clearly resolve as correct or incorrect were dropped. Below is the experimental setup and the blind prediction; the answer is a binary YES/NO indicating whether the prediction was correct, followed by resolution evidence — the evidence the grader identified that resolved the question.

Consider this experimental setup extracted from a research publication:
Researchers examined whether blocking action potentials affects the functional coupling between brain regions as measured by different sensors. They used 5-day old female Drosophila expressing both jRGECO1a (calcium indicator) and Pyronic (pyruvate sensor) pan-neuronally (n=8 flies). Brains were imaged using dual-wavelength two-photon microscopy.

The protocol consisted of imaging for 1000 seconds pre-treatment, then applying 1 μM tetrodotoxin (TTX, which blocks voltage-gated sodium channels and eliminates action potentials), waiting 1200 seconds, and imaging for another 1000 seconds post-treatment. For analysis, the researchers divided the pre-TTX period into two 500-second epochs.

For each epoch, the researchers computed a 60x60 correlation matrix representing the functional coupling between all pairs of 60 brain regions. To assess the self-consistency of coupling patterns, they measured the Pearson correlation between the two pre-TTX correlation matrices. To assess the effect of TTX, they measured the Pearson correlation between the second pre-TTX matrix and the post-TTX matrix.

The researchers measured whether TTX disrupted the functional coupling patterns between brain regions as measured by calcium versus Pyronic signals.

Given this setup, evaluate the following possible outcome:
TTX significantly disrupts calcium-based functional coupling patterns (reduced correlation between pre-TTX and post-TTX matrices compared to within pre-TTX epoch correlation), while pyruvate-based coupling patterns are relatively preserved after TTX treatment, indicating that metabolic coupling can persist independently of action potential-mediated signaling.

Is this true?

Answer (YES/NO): NO